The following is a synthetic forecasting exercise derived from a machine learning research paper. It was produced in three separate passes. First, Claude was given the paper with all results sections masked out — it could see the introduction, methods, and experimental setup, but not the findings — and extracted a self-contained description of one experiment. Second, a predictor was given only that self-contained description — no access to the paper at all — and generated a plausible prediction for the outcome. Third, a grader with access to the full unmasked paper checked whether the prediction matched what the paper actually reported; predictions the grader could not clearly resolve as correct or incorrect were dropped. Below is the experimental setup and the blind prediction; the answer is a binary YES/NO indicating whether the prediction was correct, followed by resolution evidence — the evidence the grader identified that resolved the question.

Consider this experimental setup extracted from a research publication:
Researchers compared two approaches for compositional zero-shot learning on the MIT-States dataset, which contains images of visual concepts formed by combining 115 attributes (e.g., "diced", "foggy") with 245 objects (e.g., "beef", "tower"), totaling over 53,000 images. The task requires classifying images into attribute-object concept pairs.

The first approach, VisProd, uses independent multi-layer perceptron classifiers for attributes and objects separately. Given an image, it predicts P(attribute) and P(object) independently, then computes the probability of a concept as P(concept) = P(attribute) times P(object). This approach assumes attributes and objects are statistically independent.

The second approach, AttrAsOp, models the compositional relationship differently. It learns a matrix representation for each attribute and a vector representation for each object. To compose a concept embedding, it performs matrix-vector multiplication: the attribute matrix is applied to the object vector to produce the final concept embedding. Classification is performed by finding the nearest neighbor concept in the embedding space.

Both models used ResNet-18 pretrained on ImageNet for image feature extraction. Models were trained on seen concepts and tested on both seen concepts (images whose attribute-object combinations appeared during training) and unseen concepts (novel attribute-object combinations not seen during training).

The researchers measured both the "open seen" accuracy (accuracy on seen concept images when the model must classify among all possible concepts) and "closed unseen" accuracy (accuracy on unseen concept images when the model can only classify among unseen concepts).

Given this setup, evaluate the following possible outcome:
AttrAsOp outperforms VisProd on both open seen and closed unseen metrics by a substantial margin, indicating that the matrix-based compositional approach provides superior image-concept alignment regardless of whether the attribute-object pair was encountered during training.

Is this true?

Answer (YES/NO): NO